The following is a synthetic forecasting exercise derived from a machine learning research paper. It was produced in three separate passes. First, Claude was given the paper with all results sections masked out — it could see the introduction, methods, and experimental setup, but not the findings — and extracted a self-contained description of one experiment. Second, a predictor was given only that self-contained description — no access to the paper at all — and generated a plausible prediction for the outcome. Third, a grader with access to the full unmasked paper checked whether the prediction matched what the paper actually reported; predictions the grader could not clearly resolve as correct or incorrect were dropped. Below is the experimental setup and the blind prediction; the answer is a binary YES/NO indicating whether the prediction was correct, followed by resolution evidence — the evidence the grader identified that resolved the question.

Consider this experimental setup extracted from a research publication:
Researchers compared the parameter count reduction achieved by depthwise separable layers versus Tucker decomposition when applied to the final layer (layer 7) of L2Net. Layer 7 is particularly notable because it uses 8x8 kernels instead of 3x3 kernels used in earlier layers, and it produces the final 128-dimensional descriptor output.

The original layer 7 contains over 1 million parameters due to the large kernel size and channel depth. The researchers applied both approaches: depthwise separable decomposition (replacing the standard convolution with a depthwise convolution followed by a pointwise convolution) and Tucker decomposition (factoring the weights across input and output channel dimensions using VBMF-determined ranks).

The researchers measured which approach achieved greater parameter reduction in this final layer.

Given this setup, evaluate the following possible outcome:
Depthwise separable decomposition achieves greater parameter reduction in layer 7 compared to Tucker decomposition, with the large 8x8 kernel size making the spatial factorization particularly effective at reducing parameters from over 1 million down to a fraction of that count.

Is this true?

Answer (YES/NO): YES